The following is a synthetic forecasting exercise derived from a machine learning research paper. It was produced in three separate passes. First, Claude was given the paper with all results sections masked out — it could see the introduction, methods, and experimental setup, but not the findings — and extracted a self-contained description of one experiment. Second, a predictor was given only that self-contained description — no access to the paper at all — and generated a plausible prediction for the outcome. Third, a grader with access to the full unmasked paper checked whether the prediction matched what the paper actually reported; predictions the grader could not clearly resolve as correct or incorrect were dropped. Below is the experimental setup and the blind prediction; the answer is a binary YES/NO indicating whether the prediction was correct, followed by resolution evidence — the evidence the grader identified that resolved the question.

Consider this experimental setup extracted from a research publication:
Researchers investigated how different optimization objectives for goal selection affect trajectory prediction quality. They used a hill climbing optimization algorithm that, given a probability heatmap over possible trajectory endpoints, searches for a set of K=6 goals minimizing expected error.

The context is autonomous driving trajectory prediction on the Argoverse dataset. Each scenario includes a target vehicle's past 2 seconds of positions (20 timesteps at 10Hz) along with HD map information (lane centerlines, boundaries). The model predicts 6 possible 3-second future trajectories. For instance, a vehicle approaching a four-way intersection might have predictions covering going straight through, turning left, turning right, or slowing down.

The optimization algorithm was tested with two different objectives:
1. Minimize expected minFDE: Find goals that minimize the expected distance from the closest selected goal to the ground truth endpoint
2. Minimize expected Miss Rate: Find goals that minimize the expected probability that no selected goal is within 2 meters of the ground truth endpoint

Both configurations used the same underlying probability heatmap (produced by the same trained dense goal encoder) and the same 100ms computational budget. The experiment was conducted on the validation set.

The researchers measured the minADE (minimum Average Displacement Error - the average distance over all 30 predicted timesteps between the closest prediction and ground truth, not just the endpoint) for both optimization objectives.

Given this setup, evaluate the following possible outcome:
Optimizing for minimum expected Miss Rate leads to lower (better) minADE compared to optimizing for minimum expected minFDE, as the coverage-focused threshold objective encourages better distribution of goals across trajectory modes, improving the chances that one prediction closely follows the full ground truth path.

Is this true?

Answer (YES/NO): NO